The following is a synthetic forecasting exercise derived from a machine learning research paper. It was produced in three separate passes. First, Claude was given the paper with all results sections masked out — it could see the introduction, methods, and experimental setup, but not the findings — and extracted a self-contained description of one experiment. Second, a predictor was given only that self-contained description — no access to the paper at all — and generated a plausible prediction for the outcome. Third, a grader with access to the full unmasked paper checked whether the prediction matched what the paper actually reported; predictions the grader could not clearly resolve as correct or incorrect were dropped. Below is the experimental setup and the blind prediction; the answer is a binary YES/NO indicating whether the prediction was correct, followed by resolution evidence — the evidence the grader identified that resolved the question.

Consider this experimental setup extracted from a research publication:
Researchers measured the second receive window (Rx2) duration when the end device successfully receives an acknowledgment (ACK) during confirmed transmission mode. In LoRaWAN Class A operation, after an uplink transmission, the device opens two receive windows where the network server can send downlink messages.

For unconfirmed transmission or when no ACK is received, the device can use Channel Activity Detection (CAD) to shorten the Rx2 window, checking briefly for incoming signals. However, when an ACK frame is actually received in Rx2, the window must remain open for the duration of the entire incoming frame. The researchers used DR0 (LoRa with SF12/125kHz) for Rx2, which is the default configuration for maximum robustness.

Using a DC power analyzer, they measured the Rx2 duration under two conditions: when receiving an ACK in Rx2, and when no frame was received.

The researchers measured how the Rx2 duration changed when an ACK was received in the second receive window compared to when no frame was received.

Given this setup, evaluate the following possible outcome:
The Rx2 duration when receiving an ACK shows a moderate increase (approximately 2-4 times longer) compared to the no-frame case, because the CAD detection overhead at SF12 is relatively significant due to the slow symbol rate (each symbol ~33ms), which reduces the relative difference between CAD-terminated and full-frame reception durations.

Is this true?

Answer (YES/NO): NO